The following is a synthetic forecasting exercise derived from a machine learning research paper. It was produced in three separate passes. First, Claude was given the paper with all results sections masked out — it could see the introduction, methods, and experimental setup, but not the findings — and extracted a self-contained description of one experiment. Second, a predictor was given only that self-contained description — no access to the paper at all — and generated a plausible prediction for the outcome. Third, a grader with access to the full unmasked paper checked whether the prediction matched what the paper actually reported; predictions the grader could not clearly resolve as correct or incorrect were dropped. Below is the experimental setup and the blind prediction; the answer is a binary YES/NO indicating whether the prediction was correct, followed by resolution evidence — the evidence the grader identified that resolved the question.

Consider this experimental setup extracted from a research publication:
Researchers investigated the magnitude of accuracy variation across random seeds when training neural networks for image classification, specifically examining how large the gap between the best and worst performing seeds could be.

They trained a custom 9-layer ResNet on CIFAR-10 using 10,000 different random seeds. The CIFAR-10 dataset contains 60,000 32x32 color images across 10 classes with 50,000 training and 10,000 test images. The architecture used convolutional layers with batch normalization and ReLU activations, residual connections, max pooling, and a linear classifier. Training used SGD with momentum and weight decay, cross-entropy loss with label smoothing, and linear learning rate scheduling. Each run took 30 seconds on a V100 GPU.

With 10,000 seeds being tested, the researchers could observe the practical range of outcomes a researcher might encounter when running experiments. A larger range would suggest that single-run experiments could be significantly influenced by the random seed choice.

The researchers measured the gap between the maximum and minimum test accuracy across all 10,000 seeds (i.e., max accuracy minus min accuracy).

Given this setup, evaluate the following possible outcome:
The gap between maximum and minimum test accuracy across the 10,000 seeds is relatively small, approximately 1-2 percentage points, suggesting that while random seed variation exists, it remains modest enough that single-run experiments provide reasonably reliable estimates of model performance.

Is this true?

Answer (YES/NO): NO